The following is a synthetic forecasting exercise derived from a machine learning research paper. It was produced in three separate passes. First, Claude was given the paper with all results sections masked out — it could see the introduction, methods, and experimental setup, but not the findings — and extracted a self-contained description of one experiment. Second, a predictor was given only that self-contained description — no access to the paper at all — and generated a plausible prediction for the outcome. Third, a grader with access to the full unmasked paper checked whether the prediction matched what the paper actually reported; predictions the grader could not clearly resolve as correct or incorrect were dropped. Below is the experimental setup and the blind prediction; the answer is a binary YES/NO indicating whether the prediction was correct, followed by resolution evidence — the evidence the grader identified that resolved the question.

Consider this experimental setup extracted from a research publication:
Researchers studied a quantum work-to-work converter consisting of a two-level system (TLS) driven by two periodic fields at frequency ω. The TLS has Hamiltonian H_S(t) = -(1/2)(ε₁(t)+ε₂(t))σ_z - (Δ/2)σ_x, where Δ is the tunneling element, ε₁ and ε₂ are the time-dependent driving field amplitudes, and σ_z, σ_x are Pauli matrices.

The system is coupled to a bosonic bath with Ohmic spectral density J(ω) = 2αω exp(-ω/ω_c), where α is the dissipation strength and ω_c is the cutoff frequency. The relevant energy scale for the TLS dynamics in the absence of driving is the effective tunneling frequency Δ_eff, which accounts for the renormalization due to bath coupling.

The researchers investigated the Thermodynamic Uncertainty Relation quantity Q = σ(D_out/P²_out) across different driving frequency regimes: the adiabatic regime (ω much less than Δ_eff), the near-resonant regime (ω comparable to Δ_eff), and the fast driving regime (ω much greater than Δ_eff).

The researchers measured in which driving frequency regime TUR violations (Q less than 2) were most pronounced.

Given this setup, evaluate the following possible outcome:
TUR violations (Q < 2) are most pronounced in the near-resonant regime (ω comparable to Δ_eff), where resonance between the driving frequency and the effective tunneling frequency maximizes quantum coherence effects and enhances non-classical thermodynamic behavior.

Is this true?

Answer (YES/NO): NO